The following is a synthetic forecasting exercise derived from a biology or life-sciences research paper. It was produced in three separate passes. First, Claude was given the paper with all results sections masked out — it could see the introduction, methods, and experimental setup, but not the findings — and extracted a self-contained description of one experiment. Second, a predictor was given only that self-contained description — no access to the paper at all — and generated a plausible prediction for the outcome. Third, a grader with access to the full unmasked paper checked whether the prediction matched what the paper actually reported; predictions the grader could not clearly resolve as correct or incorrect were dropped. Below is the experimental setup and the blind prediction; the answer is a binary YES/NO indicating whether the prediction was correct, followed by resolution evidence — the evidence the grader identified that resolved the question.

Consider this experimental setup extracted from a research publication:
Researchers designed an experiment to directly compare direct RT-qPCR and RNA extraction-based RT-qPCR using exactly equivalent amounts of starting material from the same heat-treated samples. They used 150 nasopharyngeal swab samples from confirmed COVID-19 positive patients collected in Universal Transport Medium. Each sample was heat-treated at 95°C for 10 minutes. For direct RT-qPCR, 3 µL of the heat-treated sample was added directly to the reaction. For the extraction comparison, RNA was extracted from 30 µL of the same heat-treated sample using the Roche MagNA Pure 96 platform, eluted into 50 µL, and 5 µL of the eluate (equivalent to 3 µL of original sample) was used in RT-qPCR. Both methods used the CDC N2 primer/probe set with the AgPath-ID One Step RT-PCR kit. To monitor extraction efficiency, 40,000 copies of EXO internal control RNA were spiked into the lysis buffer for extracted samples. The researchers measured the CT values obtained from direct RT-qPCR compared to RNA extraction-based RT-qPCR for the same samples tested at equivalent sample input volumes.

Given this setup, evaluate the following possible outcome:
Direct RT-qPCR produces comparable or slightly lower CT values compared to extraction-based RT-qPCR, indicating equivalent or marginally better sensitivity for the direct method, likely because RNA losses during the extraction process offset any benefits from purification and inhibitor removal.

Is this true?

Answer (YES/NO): YES